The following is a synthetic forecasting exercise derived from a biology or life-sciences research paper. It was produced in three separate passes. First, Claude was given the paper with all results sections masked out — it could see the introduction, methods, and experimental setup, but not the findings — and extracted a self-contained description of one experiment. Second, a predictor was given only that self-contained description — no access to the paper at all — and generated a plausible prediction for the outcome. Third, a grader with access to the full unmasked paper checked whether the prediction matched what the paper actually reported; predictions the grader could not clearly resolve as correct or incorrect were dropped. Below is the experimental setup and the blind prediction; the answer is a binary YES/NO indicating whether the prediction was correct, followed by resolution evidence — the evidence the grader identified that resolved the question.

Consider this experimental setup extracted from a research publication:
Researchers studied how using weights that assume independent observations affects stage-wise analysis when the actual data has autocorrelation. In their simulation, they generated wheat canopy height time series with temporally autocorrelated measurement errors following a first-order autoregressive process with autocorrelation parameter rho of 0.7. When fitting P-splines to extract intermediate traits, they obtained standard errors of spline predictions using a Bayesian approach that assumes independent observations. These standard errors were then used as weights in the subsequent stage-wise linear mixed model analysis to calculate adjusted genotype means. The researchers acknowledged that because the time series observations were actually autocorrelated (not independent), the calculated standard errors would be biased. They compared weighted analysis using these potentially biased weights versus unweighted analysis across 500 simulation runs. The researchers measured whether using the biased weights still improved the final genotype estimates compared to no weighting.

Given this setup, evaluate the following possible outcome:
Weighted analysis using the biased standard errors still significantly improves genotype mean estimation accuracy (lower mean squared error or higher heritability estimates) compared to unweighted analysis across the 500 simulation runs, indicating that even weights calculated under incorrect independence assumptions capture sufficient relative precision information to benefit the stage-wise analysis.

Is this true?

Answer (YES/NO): YES